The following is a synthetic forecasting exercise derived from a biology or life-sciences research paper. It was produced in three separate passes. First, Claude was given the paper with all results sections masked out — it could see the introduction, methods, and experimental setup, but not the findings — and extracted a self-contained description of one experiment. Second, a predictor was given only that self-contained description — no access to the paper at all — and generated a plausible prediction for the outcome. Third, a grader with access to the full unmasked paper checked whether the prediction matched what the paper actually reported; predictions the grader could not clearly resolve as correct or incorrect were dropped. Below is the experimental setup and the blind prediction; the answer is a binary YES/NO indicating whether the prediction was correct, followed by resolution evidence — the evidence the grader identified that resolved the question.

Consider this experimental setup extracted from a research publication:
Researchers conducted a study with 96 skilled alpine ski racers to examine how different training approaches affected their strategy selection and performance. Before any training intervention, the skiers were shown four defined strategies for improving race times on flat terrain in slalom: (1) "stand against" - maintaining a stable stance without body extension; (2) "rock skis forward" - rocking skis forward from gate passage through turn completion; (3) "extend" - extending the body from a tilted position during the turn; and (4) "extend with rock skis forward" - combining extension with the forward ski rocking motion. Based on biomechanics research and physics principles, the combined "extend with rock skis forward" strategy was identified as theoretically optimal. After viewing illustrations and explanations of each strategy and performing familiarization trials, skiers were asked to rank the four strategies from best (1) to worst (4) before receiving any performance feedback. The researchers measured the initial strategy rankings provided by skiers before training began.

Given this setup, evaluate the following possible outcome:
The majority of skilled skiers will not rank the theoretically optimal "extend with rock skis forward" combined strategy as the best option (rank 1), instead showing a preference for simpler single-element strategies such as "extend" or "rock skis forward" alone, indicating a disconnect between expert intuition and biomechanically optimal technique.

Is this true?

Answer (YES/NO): NO